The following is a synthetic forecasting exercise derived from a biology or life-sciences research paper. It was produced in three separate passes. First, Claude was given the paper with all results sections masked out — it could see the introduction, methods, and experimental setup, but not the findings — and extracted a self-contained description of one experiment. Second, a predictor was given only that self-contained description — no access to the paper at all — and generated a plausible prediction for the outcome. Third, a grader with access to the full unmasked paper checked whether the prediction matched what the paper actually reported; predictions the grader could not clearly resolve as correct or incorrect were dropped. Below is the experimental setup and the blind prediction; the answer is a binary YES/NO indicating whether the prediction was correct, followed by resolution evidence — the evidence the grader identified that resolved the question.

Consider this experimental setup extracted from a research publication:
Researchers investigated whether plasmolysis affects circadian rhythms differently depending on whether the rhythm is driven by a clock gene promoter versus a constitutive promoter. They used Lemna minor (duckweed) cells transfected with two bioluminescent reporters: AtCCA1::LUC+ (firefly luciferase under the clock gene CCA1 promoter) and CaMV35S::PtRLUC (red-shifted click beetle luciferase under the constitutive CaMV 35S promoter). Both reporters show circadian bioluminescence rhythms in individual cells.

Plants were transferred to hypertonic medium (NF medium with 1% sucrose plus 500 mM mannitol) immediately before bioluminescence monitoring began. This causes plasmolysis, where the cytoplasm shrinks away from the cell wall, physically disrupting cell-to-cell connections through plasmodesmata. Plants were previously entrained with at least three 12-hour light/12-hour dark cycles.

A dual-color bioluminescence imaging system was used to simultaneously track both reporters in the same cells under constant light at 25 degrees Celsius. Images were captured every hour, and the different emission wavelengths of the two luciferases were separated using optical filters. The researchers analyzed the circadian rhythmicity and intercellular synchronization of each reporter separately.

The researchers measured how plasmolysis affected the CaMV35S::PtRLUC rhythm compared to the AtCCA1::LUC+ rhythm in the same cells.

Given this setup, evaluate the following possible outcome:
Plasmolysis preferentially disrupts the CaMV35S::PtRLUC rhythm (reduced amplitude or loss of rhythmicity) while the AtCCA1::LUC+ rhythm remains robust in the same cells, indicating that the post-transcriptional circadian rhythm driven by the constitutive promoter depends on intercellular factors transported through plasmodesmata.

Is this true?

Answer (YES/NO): YES